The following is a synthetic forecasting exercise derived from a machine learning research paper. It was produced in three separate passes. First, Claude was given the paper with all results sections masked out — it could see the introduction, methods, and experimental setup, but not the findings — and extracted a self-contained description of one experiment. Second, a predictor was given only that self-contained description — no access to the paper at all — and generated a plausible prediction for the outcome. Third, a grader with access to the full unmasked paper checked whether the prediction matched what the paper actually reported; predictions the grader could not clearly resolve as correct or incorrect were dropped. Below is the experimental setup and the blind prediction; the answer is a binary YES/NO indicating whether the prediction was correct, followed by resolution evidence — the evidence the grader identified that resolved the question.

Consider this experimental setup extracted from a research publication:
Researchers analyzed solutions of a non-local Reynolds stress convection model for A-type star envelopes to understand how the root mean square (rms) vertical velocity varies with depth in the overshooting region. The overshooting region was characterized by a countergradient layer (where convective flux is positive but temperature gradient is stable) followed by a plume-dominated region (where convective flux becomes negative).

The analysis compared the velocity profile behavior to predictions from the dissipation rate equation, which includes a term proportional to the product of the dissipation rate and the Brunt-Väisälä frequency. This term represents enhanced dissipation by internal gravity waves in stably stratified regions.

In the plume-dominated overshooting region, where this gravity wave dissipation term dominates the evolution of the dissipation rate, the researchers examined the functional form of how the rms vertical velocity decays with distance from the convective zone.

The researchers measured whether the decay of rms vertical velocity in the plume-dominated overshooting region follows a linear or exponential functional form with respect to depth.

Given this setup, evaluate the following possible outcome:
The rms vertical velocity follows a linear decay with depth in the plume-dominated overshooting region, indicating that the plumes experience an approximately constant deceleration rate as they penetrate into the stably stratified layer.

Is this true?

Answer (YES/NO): YES